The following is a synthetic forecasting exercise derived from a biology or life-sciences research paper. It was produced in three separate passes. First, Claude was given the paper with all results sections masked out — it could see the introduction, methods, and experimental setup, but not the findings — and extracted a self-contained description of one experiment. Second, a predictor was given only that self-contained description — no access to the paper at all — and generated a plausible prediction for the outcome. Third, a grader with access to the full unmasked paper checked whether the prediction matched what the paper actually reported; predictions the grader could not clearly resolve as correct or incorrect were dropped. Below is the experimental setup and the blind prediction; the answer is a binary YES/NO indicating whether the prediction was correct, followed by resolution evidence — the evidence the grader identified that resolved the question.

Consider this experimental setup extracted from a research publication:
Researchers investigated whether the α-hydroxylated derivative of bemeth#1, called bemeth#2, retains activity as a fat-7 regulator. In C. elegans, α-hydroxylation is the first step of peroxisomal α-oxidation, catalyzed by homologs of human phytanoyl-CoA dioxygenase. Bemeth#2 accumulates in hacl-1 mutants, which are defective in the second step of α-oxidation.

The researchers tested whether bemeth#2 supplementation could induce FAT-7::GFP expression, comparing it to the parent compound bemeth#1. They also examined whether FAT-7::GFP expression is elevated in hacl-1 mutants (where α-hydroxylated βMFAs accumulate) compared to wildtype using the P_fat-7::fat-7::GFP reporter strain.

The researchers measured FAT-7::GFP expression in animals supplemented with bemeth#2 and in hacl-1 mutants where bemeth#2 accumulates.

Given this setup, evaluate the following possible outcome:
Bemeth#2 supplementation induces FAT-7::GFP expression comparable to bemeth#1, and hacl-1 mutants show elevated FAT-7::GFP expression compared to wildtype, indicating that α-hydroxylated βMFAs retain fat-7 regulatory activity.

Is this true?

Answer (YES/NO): NO